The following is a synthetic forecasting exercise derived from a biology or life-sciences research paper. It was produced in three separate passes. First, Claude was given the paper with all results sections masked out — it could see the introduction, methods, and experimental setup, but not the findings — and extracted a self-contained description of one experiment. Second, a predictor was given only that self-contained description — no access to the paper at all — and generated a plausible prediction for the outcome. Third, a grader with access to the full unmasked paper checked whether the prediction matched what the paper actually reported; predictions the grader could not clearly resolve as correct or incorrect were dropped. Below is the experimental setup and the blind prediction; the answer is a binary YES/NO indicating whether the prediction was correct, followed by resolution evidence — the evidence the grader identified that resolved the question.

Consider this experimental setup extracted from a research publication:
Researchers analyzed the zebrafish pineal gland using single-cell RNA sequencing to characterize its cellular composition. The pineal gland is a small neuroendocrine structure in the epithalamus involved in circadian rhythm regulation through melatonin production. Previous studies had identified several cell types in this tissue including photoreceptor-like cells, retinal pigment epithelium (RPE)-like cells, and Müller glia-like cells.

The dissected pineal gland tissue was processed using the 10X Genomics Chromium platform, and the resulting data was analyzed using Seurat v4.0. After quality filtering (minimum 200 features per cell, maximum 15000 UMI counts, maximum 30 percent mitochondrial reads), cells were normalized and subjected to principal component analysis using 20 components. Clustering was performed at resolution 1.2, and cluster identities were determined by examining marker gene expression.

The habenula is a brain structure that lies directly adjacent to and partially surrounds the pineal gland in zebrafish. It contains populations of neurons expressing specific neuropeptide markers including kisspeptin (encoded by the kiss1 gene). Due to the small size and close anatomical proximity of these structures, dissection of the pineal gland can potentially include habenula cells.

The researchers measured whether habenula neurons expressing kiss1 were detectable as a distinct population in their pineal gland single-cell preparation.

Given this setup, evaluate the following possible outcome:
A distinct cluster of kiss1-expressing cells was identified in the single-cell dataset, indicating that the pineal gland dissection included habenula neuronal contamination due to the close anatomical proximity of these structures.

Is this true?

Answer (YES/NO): YES